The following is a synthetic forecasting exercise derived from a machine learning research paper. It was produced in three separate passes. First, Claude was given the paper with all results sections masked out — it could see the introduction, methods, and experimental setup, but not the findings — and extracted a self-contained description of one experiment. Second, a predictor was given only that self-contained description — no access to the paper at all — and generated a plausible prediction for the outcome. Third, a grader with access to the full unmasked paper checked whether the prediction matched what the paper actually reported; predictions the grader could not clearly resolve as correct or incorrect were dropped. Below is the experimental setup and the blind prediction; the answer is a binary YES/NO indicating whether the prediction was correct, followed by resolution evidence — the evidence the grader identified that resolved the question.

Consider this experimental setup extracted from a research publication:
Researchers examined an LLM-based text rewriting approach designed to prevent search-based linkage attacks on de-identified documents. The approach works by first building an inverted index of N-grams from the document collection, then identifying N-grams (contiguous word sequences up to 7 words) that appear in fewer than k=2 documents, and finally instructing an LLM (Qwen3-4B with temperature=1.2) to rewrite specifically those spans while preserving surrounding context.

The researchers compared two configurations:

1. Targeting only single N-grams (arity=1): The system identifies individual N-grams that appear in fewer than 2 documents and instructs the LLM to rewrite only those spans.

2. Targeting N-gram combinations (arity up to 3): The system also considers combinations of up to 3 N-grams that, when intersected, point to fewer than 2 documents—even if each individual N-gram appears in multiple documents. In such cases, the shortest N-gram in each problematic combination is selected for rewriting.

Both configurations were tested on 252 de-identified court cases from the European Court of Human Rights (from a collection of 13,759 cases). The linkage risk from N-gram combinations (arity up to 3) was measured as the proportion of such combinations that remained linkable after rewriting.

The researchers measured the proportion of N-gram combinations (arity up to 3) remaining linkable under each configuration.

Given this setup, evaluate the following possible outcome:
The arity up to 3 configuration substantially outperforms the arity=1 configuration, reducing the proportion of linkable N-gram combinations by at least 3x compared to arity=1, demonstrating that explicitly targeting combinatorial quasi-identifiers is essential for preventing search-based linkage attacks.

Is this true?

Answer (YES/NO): YES